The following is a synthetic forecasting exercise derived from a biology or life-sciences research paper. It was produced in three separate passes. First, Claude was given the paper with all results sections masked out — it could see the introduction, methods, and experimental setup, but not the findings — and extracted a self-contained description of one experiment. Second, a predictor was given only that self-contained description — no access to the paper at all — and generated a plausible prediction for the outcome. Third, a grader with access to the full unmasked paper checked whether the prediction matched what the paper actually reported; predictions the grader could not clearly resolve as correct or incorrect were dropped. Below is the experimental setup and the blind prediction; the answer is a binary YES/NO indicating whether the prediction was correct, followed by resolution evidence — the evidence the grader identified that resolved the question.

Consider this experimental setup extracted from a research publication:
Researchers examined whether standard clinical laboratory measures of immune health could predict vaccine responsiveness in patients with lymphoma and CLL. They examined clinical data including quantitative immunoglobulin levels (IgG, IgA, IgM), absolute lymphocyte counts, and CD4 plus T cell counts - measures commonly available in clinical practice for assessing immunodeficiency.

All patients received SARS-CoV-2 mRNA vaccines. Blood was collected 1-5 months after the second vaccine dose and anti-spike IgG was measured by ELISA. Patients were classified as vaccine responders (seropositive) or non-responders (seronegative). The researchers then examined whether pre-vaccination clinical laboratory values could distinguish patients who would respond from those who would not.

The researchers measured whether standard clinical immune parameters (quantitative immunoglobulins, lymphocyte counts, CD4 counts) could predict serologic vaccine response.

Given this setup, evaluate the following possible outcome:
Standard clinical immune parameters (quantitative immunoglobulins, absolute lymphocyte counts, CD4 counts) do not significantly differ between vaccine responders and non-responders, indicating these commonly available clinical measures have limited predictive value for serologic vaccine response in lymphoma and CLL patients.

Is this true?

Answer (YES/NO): NO